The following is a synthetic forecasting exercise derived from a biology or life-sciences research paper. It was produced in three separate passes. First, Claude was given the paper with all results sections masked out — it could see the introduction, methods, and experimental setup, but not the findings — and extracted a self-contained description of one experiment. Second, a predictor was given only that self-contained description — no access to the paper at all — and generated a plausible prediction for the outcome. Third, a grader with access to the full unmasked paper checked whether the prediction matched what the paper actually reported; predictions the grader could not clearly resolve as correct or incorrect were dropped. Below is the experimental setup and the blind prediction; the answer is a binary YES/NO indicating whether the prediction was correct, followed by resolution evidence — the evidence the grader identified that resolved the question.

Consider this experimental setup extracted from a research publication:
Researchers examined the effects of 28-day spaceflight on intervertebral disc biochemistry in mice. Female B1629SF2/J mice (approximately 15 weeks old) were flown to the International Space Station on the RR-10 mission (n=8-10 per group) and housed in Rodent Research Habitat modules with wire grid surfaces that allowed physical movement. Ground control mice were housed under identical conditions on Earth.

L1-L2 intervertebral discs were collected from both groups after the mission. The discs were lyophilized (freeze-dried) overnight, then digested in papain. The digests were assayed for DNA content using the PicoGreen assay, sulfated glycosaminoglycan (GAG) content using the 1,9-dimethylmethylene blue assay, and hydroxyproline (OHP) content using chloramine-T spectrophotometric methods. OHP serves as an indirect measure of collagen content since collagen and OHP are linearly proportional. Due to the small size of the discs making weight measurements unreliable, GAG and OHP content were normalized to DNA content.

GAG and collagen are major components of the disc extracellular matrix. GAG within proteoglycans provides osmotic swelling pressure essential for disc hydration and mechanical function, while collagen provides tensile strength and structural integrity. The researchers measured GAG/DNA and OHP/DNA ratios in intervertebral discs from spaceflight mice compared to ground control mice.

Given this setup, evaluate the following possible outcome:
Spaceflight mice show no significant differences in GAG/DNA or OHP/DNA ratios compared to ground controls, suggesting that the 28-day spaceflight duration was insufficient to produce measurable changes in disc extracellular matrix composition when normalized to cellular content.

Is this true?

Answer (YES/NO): YES